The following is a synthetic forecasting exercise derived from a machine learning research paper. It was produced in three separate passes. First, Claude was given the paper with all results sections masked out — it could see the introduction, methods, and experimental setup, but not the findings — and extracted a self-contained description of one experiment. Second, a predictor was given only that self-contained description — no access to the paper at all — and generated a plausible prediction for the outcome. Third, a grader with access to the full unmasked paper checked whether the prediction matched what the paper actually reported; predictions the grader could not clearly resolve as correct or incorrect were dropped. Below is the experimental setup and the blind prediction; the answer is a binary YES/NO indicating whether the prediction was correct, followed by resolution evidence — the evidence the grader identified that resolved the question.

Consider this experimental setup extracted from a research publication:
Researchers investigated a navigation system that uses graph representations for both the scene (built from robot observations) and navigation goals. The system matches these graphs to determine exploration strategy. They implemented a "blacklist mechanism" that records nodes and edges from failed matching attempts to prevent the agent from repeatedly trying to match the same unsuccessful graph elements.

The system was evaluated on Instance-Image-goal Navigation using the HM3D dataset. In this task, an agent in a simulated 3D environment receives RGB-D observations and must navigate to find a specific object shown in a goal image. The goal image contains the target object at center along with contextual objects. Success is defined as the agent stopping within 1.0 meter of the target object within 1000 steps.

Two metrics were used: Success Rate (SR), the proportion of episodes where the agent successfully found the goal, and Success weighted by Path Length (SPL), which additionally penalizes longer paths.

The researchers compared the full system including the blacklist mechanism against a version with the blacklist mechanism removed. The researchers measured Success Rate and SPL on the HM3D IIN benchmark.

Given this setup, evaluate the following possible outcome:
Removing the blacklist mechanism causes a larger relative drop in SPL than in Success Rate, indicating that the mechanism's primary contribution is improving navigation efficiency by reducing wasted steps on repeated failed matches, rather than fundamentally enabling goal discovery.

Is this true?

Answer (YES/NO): NO